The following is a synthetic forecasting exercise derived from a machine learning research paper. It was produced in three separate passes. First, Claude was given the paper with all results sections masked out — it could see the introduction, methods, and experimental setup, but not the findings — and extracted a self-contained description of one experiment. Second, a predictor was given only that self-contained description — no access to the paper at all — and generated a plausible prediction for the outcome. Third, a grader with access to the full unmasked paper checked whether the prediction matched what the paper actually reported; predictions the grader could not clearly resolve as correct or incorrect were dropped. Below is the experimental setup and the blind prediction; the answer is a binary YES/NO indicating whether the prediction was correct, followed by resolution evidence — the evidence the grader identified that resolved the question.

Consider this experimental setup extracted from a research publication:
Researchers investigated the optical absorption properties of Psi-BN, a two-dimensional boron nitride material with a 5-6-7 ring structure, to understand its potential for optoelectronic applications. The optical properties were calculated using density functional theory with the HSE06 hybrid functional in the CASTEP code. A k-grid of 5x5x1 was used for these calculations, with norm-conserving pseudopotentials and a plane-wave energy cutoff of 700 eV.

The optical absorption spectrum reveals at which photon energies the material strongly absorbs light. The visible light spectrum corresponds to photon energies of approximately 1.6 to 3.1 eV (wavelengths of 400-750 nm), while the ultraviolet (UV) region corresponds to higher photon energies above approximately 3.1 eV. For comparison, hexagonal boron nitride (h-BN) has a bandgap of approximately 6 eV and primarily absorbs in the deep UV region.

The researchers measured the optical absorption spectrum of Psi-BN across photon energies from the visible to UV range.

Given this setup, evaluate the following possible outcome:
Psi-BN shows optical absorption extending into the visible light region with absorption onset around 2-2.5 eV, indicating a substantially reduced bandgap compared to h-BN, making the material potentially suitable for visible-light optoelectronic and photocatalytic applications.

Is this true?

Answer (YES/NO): NO